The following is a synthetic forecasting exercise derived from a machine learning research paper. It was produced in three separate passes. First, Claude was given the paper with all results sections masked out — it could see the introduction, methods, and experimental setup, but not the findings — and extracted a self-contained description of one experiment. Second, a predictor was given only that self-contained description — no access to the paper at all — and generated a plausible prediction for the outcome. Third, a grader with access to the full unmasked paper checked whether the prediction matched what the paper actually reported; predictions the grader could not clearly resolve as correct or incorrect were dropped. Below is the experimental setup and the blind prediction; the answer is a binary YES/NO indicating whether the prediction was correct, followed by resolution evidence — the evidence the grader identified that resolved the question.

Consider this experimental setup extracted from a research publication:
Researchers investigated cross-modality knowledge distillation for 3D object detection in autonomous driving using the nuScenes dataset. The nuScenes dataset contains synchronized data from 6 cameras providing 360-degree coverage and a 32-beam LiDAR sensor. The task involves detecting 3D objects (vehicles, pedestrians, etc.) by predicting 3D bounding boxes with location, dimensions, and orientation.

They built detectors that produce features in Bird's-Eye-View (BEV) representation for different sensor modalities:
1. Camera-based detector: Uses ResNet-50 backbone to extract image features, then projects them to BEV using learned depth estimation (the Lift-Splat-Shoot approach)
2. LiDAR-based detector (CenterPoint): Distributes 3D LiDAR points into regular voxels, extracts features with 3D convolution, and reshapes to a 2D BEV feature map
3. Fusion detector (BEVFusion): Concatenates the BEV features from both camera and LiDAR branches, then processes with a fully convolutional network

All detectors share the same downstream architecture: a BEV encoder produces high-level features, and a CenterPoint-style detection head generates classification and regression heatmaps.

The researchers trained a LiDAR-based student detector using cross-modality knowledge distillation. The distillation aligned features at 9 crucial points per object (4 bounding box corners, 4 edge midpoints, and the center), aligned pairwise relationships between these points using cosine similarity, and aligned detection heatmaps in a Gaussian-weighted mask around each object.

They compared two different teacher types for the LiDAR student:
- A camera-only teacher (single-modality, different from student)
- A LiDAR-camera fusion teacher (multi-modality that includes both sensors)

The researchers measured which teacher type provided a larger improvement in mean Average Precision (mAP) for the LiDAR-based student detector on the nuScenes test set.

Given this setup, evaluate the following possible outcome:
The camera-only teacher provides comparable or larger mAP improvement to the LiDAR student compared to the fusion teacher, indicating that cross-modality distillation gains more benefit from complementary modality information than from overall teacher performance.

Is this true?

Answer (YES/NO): NO